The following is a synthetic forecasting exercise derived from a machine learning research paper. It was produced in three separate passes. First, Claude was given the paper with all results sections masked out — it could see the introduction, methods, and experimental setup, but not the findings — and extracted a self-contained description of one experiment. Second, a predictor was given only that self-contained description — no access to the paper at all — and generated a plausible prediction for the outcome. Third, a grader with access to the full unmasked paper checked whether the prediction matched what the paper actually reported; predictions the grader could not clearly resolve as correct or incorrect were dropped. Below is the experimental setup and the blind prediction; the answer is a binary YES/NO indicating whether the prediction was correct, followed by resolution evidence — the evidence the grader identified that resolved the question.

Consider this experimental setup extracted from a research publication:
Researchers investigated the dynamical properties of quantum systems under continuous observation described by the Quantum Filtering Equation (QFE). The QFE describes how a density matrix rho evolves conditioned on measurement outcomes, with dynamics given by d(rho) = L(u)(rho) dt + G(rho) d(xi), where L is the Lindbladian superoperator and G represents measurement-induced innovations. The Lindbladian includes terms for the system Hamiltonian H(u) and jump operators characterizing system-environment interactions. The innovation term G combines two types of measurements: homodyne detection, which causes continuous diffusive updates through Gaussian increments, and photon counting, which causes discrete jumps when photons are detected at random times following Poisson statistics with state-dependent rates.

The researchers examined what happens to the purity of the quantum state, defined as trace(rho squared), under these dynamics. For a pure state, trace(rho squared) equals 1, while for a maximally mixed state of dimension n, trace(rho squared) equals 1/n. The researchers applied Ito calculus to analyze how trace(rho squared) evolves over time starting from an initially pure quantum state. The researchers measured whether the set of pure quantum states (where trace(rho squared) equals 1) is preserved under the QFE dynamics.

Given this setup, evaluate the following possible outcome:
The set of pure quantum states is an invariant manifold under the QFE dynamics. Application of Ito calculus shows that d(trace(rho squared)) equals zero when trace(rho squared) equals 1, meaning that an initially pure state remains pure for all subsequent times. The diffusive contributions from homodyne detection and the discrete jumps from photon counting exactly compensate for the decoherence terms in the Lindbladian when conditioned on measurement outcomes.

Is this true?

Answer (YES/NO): YES